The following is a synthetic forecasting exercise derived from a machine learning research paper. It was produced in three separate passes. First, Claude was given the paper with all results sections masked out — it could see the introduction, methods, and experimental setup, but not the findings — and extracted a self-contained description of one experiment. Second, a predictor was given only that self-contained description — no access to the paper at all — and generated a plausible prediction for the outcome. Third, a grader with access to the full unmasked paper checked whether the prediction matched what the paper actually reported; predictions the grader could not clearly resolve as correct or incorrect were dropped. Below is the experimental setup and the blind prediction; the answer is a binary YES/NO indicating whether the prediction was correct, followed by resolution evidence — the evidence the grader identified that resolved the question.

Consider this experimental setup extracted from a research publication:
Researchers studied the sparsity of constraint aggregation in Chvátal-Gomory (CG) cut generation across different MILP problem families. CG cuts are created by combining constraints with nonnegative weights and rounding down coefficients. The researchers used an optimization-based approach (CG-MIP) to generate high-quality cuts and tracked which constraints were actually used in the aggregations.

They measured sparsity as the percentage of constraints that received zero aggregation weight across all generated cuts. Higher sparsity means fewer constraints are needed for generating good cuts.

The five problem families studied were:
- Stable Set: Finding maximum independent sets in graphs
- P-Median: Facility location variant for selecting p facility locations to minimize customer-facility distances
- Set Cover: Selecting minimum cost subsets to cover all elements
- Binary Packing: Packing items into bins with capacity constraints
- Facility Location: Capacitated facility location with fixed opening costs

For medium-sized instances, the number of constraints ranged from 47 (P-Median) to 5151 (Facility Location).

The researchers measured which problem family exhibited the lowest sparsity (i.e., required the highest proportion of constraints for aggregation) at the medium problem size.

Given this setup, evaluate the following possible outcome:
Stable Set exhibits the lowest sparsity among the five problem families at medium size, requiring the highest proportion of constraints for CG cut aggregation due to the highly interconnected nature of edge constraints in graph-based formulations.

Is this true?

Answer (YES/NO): NO